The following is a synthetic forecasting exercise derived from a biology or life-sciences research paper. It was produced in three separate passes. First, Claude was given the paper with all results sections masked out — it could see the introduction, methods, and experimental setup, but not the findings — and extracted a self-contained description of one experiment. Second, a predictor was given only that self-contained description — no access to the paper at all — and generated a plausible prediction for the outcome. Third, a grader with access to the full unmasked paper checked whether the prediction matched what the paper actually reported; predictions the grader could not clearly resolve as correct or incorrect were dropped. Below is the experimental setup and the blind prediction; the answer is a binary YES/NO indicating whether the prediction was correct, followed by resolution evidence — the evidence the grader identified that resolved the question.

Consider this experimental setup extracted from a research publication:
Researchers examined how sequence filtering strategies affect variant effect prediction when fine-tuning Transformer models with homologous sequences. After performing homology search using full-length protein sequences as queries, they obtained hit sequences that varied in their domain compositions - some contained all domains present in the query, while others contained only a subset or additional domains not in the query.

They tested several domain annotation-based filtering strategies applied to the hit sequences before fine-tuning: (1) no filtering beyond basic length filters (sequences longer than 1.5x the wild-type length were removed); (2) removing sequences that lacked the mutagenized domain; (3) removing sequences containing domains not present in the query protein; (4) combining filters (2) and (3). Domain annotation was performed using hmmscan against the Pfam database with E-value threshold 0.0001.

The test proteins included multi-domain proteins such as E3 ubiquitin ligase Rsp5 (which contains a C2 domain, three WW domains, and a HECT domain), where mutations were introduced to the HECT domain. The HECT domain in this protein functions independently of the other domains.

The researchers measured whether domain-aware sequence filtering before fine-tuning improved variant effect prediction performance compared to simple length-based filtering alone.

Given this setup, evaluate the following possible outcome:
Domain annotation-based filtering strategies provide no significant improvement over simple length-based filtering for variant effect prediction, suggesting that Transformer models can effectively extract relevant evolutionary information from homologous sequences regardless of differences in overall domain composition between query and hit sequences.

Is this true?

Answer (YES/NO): NO